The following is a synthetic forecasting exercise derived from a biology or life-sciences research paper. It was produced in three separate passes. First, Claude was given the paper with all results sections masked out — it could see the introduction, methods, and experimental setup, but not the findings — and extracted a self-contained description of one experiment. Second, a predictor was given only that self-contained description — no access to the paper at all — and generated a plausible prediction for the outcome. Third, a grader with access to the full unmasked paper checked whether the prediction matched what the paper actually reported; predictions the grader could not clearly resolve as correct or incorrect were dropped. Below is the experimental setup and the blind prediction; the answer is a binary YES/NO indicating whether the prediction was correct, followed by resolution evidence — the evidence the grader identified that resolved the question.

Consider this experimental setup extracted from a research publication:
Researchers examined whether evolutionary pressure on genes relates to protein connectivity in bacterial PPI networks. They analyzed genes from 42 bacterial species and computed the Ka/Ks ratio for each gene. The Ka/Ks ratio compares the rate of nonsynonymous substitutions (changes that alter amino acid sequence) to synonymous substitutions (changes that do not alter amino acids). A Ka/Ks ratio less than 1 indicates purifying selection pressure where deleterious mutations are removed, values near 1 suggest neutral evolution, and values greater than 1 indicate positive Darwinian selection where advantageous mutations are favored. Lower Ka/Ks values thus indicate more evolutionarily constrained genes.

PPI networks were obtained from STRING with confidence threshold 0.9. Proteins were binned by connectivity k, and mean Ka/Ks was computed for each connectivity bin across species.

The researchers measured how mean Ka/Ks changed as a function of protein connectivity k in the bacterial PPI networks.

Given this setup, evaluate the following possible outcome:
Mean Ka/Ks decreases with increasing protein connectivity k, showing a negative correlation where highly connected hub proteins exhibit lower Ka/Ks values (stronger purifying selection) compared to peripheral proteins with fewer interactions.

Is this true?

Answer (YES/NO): YES